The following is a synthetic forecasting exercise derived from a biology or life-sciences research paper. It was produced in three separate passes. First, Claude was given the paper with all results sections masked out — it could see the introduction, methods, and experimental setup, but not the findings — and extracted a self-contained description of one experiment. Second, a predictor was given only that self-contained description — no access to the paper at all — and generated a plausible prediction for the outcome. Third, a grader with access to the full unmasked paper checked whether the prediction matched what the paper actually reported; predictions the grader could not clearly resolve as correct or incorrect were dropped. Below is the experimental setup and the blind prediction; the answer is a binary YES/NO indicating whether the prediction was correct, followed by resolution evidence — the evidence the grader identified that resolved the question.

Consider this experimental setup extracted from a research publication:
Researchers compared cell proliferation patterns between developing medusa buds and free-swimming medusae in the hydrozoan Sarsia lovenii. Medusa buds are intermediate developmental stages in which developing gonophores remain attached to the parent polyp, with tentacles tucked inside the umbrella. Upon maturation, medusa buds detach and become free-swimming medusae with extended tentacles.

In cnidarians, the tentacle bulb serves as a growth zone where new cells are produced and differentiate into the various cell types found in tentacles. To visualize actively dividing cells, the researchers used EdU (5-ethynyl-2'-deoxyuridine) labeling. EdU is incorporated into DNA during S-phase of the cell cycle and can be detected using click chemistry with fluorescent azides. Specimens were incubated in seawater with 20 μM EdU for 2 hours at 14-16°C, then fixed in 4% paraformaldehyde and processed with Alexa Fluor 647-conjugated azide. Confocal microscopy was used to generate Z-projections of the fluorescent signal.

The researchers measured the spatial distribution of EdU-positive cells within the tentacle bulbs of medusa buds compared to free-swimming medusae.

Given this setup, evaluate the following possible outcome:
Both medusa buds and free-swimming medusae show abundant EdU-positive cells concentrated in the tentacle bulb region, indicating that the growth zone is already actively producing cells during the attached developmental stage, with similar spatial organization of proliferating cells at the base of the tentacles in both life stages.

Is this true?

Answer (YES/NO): NO